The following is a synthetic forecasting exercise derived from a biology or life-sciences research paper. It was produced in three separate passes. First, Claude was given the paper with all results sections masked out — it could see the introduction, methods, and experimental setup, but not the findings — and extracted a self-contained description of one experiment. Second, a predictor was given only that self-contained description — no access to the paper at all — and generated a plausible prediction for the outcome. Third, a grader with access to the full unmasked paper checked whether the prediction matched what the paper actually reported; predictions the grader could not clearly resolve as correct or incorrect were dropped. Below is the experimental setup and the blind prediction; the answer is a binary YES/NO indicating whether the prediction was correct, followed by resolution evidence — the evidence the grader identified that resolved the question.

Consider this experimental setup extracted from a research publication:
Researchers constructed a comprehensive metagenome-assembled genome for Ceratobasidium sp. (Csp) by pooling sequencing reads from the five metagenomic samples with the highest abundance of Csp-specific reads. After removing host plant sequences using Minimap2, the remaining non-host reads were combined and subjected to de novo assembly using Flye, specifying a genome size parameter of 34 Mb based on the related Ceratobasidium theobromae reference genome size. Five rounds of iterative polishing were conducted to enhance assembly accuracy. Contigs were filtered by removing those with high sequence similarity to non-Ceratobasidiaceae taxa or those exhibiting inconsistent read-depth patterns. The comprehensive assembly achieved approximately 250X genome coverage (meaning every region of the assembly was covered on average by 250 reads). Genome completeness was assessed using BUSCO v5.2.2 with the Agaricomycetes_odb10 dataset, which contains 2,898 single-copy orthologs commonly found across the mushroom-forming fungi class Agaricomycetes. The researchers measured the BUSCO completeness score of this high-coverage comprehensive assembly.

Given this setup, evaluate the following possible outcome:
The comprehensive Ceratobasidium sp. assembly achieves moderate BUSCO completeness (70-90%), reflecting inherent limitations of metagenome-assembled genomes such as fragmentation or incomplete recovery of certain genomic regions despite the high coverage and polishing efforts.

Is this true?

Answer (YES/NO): YES